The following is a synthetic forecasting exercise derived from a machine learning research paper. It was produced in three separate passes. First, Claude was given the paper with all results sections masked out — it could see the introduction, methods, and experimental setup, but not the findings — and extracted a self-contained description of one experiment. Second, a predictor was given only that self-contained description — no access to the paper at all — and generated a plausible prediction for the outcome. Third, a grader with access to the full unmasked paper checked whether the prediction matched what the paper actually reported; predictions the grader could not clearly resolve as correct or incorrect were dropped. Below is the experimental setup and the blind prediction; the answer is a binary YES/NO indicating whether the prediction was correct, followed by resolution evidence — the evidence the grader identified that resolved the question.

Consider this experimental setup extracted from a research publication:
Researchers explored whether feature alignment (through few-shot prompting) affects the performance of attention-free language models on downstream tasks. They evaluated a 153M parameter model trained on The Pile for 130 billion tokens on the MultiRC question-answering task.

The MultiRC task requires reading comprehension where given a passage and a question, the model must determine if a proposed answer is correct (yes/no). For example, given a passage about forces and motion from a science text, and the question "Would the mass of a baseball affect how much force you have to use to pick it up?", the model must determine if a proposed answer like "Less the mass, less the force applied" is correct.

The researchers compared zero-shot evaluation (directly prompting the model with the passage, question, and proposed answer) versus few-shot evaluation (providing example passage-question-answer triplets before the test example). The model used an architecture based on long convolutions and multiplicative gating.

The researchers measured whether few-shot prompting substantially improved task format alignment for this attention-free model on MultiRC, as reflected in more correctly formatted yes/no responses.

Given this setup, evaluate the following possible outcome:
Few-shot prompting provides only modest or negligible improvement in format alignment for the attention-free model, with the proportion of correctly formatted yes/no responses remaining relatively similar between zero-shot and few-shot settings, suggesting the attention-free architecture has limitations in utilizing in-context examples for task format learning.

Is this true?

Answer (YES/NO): NO